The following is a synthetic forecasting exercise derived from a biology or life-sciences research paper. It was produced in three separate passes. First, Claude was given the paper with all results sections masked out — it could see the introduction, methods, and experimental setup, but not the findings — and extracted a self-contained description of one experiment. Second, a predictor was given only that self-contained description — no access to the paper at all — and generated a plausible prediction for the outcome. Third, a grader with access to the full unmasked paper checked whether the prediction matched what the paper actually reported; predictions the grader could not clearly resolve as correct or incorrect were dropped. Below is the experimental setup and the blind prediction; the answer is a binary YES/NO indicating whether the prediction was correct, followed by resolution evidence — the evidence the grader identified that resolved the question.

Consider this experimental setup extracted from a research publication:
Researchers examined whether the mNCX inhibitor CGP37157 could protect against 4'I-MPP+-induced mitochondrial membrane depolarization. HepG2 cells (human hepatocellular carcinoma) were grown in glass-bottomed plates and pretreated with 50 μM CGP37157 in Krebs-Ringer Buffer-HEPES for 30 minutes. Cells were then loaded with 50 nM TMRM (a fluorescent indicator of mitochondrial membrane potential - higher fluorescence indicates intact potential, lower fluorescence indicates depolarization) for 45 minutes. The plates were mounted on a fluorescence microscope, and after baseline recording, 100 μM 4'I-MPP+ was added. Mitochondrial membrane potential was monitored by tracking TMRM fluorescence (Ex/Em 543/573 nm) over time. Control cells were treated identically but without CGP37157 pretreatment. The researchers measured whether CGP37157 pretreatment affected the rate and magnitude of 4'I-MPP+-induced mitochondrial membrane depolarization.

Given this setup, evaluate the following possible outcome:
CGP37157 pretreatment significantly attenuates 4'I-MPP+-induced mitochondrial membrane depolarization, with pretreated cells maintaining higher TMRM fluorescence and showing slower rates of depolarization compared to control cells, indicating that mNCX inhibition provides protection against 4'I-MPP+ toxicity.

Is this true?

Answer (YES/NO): YES